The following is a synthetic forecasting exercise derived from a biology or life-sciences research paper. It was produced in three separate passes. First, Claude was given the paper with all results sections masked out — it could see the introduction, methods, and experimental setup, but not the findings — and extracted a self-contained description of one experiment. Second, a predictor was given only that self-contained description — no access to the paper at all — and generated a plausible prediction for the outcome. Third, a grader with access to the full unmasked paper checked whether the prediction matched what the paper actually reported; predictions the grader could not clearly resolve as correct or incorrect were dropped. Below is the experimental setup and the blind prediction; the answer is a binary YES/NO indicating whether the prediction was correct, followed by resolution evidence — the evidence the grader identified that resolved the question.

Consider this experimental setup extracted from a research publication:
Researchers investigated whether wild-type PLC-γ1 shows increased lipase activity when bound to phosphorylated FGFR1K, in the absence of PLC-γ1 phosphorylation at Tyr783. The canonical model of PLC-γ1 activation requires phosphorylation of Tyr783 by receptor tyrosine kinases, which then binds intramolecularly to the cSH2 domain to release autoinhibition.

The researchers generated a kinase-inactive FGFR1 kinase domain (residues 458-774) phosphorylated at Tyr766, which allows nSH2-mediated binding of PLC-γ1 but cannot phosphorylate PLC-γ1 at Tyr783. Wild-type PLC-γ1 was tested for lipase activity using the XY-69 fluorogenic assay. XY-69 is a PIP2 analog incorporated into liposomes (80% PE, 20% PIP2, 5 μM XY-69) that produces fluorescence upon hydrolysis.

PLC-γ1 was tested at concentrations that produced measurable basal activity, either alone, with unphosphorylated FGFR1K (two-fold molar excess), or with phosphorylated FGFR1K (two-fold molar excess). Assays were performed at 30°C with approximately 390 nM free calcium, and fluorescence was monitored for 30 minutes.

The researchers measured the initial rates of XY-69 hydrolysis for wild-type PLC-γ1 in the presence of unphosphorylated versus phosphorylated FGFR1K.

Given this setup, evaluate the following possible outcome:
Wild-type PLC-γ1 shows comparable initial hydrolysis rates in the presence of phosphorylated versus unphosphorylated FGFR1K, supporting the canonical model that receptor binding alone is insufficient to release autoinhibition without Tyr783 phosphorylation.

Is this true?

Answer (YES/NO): NO